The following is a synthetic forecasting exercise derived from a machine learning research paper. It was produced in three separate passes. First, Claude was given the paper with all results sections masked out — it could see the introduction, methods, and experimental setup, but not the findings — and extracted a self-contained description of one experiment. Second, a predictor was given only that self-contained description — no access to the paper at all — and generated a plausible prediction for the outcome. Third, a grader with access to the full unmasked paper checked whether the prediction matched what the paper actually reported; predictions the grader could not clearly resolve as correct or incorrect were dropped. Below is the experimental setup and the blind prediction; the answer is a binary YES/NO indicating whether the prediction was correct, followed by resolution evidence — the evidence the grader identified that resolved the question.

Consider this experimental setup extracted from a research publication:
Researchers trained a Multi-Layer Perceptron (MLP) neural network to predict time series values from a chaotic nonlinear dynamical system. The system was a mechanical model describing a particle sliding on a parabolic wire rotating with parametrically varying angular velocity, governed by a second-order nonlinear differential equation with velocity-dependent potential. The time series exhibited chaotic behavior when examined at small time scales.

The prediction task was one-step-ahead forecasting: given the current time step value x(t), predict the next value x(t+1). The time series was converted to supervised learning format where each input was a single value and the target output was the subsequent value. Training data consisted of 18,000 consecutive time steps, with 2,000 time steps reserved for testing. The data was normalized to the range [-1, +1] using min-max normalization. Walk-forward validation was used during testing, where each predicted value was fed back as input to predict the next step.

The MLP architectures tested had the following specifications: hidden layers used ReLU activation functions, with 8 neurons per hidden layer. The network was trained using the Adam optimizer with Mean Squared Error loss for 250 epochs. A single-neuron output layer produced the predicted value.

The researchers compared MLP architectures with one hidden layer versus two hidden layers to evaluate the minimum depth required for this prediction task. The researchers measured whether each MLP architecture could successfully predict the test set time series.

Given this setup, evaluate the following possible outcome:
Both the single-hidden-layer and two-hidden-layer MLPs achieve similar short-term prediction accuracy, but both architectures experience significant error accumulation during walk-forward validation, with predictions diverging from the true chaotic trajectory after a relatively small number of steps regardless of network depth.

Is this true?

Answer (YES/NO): NO